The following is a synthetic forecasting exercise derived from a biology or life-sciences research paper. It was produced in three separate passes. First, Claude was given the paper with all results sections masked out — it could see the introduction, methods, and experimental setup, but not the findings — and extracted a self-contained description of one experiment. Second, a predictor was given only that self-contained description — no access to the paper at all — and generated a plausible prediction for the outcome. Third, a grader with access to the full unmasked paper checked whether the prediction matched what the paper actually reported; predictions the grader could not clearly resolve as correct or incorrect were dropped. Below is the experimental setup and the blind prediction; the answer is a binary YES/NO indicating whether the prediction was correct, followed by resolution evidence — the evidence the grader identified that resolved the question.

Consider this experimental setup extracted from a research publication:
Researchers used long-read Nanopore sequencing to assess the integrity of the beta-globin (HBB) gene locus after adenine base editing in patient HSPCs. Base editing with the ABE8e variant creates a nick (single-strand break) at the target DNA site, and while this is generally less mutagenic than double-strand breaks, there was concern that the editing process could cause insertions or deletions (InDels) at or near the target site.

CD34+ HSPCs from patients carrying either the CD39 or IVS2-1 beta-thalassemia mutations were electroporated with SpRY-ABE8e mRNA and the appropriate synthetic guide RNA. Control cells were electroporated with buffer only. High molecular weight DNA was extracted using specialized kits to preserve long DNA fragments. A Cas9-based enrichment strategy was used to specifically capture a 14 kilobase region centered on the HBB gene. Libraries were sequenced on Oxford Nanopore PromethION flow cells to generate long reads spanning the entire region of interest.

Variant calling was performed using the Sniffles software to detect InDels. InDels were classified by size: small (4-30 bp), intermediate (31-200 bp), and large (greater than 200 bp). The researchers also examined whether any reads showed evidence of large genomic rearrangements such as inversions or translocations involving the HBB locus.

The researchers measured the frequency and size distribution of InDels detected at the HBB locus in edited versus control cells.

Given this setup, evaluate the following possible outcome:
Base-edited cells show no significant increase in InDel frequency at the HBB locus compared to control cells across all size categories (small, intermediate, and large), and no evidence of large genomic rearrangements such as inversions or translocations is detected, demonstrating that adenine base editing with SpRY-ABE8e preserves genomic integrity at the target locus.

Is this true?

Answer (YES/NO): YES